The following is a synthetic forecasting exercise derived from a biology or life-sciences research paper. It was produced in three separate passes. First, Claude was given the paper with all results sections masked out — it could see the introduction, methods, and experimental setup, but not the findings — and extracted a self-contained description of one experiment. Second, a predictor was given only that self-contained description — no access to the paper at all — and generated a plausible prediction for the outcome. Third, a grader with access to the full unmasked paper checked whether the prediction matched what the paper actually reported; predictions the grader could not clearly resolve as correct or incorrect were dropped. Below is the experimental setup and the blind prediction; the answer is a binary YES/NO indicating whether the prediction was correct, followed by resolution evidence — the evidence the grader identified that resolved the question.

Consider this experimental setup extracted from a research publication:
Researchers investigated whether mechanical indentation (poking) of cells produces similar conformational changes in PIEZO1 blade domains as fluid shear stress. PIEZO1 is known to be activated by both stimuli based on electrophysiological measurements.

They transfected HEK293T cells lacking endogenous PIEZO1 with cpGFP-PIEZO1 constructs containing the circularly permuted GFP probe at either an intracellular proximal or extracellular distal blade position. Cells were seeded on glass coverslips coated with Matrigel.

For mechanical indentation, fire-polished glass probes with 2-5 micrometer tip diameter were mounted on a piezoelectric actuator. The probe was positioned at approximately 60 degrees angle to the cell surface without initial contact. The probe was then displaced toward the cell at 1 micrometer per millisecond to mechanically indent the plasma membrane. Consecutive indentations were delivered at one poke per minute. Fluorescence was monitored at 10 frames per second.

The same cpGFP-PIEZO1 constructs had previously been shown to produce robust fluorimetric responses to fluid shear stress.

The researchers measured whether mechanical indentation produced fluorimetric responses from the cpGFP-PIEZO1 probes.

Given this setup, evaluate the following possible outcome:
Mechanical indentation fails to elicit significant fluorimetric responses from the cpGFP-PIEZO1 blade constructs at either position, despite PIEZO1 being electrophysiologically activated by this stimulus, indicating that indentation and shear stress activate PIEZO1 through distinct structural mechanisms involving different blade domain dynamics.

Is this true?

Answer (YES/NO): YES